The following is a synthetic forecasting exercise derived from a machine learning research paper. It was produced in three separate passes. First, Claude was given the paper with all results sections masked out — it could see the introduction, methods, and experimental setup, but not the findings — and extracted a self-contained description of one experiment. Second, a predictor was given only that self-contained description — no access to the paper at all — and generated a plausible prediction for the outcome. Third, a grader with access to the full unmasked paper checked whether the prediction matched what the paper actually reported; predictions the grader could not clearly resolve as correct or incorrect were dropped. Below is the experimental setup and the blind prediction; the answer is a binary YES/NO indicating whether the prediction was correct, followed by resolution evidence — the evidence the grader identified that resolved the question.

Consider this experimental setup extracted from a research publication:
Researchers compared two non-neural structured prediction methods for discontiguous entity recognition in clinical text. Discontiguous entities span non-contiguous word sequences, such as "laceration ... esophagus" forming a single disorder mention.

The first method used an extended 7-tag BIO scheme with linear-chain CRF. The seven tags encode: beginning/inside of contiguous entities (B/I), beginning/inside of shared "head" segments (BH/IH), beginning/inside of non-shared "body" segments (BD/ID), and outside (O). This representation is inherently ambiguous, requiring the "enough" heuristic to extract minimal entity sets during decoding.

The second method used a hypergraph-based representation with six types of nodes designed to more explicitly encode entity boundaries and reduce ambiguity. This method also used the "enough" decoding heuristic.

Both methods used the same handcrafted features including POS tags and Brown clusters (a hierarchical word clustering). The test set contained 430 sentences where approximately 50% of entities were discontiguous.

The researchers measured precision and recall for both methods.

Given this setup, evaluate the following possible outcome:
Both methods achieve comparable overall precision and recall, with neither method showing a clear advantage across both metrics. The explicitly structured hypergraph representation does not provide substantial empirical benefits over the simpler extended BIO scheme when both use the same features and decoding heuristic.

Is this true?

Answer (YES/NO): NO